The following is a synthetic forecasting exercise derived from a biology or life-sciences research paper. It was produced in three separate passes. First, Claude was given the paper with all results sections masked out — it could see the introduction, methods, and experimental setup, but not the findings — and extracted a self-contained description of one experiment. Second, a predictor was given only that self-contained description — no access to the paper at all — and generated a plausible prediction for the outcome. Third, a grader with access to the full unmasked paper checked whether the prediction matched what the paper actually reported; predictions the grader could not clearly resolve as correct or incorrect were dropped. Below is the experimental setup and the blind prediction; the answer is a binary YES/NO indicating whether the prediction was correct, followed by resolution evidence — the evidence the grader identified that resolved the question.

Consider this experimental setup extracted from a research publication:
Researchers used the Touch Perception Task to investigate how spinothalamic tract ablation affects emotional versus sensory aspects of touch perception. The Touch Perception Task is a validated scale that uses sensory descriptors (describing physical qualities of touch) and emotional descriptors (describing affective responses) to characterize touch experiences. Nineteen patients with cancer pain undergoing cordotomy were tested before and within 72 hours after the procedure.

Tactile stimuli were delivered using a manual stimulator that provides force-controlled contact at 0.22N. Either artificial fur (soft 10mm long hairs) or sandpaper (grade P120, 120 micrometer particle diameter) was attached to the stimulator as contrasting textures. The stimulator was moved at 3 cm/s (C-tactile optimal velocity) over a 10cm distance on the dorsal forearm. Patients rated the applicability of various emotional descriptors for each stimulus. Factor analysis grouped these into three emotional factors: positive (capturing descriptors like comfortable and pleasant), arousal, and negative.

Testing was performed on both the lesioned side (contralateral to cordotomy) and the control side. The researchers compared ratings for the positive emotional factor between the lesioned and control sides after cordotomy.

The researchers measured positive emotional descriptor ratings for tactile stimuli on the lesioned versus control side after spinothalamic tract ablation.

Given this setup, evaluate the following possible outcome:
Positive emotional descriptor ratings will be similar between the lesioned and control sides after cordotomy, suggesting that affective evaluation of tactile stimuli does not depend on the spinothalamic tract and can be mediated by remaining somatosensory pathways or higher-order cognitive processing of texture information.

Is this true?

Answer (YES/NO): NO